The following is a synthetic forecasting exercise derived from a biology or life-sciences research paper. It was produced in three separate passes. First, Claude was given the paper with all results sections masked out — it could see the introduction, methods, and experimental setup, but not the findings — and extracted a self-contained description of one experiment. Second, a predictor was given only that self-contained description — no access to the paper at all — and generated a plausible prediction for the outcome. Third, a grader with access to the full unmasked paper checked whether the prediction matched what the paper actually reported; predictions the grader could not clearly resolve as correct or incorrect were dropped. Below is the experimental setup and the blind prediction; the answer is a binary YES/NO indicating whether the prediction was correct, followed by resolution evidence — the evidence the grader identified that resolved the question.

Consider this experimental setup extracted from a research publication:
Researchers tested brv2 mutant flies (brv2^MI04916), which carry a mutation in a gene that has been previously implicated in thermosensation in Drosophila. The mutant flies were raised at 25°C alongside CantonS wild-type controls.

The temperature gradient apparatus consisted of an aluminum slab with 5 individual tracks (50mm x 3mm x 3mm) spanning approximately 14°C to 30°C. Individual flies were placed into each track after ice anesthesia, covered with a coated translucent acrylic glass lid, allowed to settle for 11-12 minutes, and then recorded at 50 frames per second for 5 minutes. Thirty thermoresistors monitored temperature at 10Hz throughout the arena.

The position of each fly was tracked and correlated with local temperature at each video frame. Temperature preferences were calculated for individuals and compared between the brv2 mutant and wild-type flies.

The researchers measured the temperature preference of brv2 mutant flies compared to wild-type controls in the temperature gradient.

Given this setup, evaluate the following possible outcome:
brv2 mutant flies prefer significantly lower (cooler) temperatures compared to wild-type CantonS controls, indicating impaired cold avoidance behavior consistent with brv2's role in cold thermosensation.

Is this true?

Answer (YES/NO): YES